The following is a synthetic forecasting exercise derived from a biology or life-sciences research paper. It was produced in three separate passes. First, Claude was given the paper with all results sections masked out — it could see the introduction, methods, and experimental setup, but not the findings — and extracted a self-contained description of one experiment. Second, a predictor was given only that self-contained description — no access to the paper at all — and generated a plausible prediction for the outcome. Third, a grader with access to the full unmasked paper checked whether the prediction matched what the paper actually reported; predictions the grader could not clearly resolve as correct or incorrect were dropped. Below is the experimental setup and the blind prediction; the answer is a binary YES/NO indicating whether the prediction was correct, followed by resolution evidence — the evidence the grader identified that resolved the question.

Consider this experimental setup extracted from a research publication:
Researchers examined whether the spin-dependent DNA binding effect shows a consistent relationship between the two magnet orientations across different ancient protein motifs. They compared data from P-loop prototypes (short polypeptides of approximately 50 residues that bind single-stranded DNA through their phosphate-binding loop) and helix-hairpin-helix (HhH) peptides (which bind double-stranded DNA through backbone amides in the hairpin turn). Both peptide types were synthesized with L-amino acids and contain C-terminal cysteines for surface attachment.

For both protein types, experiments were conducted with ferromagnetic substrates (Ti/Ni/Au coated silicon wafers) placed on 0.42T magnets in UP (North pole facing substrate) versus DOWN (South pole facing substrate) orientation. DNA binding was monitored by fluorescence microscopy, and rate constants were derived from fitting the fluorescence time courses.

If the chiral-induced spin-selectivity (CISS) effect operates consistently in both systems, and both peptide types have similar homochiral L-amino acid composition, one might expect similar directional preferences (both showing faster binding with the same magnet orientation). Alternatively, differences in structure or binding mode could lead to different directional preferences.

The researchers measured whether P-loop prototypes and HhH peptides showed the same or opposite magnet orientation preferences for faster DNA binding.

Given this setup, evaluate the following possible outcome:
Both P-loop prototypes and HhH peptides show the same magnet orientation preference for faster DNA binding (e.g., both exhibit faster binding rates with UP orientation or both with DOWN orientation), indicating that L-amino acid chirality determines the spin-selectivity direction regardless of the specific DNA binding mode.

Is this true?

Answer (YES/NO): NO